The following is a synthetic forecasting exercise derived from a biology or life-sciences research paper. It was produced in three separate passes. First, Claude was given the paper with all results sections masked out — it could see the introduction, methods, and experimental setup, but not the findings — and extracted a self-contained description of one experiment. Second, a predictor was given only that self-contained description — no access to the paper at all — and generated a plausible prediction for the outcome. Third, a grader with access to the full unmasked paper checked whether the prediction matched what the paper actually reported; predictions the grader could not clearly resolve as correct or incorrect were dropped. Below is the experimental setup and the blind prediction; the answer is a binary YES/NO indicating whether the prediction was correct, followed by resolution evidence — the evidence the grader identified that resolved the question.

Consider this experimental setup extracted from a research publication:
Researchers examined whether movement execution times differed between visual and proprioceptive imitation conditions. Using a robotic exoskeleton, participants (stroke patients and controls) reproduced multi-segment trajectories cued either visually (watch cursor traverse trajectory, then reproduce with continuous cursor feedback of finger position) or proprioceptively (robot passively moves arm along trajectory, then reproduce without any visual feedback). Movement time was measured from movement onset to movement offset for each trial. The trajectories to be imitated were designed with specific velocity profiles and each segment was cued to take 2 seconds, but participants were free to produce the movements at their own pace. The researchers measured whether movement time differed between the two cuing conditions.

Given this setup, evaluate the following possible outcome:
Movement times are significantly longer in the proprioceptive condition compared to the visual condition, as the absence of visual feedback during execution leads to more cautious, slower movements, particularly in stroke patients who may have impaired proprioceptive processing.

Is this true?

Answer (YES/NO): YES